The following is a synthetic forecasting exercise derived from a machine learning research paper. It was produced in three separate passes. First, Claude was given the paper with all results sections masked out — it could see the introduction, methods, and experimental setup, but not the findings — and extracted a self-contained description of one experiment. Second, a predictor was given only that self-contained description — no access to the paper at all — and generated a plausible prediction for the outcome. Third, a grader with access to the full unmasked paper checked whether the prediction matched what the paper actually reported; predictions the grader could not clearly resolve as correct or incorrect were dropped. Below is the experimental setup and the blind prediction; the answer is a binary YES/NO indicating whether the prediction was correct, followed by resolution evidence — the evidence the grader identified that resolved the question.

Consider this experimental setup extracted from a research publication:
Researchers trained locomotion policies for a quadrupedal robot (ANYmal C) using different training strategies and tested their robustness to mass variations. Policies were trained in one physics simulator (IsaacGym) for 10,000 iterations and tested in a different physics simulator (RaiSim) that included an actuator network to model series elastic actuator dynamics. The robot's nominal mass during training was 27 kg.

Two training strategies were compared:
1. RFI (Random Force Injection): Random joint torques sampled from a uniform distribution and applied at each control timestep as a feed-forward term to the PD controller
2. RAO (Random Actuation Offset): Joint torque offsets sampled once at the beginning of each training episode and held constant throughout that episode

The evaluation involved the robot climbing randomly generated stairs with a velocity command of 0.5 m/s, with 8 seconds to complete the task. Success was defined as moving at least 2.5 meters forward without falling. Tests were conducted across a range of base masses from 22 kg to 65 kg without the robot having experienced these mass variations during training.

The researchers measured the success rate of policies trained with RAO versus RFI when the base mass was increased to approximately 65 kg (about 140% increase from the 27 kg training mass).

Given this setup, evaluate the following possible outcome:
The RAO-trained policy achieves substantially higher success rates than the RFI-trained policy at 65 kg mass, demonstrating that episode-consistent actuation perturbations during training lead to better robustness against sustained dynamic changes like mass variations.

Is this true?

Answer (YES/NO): YES